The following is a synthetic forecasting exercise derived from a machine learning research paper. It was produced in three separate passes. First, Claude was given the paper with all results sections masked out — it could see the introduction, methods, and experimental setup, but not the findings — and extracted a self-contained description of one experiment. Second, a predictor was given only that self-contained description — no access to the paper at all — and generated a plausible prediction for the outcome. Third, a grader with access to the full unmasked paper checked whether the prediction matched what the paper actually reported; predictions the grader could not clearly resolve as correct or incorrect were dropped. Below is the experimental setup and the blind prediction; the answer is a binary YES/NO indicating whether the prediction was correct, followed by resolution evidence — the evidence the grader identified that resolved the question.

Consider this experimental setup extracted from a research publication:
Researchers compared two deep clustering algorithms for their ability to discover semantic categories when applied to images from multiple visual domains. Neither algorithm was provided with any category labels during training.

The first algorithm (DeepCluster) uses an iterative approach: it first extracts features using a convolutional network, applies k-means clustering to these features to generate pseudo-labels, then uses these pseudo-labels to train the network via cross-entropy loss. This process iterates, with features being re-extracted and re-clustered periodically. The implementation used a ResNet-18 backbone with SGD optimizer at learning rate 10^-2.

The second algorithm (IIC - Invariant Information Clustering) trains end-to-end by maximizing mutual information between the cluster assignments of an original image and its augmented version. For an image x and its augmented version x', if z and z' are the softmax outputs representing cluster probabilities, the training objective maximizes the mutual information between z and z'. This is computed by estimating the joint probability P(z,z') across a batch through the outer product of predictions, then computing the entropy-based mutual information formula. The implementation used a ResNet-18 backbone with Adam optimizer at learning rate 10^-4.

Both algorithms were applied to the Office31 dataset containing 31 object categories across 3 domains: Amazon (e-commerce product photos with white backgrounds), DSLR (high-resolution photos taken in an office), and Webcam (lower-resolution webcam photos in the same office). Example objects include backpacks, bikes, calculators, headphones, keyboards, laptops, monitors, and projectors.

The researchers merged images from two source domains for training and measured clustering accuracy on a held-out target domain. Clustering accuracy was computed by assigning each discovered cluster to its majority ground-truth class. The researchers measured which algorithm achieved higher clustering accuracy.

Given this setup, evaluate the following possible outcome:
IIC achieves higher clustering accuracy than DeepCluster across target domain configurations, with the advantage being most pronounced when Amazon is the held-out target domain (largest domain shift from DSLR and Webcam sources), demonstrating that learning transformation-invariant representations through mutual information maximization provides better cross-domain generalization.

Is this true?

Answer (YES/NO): NO